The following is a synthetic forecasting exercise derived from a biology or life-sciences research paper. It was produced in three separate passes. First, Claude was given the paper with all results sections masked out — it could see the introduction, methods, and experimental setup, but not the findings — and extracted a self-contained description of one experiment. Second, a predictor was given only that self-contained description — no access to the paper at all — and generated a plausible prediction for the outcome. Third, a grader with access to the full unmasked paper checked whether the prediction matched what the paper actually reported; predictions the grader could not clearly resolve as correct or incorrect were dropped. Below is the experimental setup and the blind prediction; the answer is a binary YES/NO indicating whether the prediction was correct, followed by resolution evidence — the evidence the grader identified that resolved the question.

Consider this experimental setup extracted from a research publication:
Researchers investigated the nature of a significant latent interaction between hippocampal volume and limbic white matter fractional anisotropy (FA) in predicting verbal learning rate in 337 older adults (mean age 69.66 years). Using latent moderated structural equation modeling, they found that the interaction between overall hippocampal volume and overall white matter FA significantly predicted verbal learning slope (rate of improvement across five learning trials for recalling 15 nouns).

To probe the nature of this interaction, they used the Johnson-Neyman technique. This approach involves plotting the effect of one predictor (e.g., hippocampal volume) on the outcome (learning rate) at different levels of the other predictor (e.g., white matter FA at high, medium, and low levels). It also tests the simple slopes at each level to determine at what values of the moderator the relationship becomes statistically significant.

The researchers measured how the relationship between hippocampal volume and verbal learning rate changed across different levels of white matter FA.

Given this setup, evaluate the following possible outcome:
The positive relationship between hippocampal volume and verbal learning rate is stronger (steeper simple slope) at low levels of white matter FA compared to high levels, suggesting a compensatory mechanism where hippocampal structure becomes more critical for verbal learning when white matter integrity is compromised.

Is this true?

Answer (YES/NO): NO